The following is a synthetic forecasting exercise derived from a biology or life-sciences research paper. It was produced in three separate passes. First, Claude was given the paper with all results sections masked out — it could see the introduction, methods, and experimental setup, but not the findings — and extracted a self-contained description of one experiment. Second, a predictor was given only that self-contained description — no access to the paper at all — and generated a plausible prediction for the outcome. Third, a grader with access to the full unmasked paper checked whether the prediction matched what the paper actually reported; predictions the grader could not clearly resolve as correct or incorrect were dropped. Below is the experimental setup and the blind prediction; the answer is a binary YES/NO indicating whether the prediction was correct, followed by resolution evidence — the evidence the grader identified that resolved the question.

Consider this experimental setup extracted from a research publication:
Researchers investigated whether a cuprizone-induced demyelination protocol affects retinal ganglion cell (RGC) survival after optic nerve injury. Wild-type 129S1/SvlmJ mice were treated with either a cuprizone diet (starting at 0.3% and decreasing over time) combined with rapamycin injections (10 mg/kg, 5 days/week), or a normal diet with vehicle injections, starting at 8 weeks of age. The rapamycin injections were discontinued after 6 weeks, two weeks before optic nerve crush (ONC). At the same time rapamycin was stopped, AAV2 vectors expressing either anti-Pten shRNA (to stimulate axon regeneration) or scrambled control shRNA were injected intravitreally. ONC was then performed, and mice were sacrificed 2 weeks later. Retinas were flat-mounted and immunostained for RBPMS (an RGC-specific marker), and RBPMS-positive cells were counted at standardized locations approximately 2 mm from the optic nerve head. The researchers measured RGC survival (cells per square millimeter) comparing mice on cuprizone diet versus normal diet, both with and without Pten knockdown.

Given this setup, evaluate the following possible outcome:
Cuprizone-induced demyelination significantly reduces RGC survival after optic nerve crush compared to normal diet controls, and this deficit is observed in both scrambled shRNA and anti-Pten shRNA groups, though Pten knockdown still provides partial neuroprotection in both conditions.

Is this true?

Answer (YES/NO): NO